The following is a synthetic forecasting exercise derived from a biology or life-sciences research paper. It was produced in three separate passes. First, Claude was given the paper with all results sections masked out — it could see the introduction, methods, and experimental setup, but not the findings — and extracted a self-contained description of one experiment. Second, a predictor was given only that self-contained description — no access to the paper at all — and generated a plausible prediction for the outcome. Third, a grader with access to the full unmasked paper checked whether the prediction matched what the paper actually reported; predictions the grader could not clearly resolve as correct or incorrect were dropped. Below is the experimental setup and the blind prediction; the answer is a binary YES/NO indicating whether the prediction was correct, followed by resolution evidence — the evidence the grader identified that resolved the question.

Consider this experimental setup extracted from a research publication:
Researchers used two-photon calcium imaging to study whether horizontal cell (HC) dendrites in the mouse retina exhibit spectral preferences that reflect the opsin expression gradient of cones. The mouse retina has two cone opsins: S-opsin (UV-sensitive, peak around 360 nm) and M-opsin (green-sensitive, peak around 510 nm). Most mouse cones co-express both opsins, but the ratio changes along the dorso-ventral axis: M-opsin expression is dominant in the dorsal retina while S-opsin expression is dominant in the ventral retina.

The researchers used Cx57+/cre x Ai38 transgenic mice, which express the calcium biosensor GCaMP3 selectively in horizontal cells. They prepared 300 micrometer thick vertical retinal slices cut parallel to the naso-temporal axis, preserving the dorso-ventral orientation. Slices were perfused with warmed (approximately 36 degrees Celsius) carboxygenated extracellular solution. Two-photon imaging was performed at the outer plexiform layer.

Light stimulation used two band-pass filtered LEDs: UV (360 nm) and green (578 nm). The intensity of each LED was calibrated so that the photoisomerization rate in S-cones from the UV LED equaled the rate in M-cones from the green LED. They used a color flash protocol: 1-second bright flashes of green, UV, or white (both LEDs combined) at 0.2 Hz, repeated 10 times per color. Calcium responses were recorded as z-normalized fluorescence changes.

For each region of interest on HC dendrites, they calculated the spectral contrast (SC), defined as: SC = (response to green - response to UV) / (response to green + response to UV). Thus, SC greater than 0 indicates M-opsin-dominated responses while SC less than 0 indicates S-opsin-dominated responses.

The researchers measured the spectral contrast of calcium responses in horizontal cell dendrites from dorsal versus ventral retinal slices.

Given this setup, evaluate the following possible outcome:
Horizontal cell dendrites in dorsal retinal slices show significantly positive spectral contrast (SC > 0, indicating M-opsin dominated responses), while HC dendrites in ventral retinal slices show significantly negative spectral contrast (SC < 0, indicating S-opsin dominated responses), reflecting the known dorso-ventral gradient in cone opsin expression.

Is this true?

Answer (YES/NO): YES